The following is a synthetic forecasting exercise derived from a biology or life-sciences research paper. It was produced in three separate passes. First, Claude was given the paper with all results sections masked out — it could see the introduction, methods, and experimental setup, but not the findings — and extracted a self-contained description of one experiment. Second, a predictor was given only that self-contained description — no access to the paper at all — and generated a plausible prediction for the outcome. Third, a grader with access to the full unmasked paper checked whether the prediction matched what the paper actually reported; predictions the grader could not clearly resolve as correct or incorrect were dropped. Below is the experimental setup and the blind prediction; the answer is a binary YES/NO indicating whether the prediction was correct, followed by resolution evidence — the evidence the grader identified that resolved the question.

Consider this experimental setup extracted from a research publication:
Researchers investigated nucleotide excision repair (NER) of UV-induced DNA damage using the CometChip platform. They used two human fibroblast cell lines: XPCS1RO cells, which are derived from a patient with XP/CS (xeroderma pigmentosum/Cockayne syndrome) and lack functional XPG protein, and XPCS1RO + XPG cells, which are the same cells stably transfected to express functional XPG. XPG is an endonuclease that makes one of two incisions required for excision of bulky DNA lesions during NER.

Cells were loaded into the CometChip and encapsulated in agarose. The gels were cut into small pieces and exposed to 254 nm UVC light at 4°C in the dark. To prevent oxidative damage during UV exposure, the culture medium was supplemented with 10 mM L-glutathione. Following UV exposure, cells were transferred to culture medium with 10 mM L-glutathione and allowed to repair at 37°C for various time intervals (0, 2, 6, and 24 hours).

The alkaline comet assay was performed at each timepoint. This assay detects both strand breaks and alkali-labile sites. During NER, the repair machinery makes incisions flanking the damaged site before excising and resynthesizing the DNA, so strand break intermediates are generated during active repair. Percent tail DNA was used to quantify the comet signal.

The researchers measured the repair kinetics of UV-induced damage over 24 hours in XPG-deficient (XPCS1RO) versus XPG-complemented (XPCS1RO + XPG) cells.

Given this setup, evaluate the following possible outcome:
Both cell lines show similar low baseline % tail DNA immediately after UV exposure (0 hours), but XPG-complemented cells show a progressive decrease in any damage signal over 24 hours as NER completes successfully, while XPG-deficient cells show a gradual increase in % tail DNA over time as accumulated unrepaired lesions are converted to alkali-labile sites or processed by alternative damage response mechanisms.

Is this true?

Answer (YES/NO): NO